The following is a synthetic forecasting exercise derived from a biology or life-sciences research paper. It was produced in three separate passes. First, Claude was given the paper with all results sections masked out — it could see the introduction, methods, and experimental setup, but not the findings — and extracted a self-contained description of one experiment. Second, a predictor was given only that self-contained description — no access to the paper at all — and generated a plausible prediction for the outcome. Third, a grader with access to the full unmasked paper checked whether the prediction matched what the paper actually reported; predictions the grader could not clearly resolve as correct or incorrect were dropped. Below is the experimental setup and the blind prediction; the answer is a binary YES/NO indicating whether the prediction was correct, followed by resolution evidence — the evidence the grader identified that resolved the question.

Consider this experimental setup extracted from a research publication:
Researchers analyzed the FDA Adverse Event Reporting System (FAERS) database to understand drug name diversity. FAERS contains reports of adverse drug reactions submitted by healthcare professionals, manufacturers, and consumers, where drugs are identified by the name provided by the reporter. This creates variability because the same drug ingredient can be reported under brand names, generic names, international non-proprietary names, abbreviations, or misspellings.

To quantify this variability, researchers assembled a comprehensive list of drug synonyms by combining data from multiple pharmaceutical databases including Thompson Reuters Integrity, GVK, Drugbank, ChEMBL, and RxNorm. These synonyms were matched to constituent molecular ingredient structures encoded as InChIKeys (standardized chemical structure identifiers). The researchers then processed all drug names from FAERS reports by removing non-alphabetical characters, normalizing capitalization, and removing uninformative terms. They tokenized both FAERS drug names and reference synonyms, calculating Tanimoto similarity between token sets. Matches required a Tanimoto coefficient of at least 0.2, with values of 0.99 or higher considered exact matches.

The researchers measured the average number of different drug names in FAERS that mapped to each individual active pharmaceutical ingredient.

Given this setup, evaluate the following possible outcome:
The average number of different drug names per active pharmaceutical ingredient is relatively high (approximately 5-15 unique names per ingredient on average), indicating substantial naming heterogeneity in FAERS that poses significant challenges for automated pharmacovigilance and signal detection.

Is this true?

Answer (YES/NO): NO